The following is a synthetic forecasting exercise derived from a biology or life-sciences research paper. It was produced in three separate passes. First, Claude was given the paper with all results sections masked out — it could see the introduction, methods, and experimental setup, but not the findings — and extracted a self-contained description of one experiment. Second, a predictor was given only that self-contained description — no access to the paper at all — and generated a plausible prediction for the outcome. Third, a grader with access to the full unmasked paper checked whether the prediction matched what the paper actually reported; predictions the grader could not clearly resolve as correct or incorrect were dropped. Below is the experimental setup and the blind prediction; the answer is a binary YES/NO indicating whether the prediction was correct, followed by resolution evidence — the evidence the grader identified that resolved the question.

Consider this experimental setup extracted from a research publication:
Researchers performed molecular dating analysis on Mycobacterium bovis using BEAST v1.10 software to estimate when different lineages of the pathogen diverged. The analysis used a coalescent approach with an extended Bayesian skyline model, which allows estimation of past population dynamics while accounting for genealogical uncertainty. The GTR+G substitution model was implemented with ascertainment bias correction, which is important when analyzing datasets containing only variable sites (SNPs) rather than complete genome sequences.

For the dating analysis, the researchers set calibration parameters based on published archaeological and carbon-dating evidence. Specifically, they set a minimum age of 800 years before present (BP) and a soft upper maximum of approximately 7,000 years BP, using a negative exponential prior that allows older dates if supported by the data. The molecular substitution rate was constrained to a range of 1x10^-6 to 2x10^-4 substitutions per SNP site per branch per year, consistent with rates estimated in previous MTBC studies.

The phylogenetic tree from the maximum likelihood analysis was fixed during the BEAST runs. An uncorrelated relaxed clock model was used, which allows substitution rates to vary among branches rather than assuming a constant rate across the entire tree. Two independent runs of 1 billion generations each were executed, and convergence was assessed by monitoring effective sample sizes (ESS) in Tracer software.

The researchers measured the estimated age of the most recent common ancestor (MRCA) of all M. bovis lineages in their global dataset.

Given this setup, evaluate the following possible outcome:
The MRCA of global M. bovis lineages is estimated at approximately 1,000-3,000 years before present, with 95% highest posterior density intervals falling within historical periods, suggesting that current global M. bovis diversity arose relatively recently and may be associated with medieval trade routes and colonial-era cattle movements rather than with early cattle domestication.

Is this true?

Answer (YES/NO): NO